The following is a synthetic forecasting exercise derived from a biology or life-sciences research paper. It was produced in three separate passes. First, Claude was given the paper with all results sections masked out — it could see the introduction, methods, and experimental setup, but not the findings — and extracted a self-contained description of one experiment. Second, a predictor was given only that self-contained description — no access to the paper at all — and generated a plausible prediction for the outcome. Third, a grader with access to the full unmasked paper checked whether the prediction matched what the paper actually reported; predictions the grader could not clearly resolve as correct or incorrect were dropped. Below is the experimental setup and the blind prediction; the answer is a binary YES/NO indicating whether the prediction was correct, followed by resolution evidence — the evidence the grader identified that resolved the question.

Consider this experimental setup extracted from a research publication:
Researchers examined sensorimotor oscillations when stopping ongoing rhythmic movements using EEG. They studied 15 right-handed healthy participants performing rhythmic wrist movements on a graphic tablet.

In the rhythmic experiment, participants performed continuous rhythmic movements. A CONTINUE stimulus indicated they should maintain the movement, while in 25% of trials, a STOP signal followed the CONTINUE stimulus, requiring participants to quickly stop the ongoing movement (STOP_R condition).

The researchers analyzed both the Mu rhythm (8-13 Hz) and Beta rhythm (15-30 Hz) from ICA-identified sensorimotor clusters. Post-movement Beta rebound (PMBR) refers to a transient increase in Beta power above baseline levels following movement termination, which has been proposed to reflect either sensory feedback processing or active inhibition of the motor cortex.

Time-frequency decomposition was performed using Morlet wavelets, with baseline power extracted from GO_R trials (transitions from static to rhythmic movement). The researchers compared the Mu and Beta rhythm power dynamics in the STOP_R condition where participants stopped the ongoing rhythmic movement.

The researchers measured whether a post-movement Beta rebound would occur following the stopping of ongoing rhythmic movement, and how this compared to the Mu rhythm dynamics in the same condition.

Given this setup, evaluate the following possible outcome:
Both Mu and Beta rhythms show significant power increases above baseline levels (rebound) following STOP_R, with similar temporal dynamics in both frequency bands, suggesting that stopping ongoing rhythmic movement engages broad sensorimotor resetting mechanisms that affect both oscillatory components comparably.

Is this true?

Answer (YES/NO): NO